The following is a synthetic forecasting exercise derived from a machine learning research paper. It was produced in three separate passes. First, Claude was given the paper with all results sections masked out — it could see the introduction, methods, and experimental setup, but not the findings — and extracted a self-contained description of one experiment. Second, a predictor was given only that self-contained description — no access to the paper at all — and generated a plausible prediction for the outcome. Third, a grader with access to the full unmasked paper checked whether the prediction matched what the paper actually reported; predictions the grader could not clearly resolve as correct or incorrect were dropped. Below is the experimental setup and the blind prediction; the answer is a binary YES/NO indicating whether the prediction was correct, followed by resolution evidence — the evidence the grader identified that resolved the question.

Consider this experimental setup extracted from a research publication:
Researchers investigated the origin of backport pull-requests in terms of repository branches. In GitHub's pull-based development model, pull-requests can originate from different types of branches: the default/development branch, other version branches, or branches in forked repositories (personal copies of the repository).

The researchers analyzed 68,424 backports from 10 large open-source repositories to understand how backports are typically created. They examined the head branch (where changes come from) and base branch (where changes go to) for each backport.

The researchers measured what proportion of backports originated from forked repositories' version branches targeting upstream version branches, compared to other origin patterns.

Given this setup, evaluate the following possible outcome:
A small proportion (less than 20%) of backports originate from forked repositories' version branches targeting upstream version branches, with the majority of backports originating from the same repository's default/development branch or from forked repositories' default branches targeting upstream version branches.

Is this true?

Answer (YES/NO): NO